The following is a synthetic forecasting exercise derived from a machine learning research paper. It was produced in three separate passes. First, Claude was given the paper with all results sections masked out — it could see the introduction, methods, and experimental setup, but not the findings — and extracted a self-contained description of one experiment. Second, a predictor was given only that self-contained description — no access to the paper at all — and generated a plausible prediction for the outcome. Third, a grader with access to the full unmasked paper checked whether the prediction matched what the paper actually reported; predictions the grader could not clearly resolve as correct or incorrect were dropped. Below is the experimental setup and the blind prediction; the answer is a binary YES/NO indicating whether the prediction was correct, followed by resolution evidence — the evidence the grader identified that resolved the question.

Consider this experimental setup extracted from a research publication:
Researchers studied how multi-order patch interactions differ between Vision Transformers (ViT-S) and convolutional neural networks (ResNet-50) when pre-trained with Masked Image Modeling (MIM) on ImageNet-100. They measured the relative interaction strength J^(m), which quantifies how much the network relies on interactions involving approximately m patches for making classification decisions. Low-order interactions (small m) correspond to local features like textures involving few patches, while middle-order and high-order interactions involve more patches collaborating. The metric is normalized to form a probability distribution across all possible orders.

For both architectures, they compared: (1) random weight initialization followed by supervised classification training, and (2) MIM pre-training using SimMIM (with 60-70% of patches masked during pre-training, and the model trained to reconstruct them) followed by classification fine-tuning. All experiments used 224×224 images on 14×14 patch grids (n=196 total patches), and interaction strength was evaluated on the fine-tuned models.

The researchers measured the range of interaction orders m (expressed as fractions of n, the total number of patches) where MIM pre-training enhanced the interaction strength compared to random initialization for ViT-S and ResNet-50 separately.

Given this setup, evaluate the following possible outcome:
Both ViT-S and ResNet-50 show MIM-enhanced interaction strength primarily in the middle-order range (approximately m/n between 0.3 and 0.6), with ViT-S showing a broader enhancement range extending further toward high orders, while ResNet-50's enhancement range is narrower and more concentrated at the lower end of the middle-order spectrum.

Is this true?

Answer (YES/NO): NO